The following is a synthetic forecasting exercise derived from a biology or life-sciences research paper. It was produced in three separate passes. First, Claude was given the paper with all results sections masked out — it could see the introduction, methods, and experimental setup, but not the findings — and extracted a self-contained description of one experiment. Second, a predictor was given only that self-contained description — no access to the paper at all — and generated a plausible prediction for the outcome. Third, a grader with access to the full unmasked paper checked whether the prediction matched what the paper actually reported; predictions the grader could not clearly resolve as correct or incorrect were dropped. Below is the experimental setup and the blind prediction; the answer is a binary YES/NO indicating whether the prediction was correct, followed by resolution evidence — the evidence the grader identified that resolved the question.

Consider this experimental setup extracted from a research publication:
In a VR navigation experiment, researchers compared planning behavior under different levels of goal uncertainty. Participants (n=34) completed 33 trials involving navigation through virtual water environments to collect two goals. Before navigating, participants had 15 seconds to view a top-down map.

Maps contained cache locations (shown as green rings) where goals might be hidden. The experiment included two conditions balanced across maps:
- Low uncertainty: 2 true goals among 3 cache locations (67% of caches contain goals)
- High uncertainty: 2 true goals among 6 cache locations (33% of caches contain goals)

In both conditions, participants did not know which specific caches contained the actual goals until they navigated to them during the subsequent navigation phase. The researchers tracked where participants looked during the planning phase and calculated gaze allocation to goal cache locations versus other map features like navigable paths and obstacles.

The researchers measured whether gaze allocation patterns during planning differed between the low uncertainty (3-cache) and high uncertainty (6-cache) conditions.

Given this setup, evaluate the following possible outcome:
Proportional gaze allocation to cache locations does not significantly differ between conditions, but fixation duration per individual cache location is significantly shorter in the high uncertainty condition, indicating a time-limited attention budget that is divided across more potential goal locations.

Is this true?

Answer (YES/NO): NO